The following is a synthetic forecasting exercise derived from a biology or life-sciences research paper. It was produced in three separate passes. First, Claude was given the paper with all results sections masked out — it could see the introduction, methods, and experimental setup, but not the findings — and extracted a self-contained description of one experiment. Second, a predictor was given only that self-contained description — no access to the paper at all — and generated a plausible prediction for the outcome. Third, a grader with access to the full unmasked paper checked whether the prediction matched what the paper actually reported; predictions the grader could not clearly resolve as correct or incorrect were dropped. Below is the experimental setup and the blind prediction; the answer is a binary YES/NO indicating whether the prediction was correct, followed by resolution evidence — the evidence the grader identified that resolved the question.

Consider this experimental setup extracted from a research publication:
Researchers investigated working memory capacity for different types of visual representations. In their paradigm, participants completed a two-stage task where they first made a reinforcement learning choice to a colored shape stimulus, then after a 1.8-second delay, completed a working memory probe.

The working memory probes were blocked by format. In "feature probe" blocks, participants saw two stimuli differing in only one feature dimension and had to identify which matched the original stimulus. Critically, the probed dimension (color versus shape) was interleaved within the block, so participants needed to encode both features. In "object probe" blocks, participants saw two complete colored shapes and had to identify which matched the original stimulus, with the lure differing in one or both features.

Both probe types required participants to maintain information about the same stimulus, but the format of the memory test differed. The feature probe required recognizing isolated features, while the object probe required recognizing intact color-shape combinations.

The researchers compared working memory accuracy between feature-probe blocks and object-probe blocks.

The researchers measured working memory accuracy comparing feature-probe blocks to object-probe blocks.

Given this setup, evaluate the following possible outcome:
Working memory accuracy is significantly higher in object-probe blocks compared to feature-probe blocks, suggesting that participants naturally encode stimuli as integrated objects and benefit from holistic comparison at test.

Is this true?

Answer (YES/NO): NO